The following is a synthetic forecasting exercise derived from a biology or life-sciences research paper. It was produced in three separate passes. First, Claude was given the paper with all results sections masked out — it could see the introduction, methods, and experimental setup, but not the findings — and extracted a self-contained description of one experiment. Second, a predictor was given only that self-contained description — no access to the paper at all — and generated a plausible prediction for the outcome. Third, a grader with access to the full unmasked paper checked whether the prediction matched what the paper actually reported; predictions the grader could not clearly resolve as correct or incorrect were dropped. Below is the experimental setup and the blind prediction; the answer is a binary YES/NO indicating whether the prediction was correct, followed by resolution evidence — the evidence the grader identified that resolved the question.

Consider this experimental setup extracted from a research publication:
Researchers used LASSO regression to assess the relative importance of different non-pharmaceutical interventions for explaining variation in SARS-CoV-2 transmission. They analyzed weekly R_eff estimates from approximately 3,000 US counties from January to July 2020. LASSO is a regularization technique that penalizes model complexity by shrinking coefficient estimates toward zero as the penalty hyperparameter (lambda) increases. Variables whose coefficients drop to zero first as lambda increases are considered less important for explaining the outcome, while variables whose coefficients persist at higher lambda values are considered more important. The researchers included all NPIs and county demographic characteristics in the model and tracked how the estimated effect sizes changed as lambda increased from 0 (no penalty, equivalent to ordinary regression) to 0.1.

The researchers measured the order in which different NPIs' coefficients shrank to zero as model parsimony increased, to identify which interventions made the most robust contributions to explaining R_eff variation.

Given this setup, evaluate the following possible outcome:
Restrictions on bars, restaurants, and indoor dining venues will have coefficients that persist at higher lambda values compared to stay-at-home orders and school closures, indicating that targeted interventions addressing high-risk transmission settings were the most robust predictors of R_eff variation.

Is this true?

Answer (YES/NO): NO